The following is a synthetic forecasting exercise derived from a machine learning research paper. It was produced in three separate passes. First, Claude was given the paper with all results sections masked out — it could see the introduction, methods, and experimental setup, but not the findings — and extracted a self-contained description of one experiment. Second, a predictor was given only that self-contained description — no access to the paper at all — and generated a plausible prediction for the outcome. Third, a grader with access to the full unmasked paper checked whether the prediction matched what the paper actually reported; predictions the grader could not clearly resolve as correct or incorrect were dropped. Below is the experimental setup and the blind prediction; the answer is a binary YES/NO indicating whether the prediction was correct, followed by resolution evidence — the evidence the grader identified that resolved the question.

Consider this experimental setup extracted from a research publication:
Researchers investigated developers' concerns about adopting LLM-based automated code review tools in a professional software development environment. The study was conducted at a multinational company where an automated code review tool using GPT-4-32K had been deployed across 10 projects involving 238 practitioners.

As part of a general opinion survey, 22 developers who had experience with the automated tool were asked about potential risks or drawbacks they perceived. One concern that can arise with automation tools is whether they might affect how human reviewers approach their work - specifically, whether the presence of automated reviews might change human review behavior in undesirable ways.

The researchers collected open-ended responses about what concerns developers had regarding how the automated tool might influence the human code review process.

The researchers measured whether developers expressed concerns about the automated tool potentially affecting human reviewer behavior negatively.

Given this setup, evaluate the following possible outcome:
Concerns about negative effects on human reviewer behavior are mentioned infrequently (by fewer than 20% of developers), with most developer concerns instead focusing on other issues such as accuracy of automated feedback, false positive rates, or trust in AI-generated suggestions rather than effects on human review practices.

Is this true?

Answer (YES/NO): YES